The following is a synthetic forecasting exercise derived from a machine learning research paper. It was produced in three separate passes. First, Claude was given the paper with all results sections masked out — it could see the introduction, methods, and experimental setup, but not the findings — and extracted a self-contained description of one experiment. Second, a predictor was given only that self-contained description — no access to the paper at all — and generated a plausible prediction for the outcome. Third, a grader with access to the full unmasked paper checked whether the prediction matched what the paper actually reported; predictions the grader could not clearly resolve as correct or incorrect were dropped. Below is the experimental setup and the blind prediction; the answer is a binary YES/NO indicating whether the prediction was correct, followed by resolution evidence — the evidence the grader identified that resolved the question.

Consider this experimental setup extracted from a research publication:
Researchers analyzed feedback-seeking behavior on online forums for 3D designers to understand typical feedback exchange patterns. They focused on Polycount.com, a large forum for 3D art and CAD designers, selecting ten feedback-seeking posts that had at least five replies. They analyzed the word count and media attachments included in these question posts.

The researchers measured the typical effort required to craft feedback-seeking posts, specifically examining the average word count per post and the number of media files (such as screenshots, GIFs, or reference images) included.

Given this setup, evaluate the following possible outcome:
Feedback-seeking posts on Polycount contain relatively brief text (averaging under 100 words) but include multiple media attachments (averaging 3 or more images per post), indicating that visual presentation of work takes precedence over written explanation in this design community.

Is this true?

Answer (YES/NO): NO